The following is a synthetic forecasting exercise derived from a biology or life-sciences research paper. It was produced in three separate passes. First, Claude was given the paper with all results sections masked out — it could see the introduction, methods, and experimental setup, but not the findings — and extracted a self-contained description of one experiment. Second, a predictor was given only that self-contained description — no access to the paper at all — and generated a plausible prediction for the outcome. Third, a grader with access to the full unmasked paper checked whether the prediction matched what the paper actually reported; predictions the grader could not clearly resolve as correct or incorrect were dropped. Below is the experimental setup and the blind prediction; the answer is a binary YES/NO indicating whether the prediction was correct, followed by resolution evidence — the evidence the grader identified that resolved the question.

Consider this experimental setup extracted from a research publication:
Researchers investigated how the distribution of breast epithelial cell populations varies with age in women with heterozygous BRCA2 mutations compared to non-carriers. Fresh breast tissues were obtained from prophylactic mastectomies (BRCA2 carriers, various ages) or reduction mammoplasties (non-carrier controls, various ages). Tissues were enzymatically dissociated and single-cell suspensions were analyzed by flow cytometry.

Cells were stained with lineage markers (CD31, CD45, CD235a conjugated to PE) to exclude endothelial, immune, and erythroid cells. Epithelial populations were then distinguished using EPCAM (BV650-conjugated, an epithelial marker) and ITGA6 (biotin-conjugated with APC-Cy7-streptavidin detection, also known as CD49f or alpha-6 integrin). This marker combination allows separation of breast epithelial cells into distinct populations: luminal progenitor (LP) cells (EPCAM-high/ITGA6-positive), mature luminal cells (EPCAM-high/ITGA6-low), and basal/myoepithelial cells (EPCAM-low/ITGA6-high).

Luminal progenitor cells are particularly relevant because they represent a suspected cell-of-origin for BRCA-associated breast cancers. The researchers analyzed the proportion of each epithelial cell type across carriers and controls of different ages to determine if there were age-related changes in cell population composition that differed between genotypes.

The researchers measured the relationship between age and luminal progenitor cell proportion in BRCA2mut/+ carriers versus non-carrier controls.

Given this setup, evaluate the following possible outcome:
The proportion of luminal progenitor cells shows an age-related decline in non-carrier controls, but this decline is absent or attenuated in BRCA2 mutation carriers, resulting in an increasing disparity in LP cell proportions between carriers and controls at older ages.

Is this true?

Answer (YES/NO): NO